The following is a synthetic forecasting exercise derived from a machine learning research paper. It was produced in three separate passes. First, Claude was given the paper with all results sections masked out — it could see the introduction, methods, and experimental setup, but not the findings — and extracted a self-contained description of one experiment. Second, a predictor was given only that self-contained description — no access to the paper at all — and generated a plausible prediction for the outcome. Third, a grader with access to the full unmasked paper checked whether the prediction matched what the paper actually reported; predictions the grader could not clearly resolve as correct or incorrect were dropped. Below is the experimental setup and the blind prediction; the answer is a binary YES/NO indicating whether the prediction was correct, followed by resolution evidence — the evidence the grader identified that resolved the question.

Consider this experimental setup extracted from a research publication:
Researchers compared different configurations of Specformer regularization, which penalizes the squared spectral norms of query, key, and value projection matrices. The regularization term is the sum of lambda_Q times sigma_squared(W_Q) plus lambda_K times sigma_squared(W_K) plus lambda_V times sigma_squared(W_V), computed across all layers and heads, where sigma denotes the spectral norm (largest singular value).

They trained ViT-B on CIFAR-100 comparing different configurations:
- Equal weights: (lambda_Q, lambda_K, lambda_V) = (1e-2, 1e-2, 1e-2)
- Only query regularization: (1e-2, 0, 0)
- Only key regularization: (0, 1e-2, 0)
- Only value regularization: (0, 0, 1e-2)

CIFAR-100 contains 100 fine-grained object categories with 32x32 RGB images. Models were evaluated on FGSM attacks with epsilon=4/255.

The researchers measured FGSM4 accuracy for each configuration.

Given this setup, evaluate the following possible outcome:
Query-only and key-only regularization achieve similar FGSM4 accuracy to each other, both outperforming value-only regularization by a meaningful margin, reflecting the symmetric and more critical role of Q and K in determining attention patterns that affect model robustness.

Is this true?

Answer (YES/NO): NO